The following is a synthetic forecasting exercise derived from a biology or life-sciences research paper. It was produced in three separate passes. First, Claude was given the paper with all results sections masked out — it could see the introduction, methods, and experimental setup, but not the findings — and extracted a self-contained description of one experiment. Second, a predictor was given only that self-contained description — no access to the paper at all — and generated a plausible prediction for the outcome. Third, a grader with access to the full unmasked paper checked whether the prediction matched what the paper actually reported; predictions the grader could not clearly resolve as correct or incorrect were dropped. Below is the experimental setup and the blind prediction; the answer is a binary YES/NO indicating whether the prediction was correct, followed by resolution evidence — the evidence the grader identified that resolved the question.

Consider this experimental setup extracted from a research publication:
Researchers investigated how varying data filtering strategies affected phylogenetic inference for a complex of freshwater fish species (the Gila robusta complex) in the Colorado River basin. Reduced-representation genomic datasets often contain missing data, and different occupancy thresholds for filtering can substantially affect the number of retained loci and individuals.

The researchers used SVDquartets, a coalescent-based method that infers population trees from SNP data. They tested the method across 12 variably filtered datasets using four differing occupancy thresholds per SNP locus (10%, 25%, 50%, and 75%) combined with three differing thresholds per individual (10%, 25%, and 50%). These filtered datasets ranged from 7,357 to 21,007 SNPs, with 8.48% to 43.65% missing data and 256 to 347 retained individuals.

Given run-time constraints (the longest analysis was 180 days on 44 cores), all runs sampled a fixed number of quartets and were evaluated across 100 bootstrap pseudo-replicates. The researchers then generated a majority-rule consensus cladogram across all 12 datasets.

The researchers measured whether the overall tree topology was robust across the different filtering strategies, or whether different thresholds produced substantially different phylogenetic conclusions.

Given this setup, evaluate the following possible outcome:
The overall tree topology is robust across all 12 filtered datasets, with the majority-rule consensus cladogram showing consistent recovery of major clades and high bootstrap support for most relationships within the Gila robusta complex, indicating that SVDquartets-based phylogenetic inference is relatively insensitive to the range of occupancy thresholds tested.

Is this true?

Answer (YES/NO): NO